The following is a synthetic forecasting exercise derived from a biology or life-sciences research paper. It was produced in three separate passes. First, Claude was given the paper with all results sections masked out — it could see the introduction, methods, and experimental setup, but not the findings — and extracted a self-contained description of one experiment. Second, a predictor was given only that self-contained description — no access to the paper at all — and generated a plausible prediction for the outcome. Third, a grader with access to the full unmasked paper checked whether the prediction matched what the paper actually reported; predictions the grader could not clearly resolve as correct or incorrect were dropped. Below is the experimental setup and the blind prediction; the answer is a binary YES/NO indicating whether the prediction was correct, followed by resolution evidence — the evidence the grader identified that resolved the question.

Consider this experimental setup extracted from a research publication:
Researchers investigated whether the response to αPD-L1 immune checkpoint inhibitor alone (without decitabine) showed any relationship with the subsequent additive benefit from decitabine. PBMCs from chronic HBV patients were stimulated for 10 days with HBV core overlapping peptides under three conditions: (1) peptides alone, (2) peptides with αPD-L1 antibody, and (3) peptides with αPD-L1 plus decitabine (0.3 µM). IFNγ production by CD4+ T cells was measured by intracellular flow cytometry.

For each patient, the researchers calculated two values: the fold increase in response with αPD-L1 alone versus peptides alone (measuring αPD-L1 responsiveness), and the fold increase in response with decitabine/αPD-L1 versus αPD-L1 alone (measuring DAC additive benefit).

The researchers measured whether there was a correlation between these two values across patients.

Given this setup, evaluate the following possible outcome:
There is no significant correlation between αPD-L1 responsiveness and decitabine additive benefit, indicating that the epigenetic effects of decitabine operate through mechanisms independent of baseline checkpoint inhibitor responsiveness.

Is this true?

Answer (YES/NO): NO